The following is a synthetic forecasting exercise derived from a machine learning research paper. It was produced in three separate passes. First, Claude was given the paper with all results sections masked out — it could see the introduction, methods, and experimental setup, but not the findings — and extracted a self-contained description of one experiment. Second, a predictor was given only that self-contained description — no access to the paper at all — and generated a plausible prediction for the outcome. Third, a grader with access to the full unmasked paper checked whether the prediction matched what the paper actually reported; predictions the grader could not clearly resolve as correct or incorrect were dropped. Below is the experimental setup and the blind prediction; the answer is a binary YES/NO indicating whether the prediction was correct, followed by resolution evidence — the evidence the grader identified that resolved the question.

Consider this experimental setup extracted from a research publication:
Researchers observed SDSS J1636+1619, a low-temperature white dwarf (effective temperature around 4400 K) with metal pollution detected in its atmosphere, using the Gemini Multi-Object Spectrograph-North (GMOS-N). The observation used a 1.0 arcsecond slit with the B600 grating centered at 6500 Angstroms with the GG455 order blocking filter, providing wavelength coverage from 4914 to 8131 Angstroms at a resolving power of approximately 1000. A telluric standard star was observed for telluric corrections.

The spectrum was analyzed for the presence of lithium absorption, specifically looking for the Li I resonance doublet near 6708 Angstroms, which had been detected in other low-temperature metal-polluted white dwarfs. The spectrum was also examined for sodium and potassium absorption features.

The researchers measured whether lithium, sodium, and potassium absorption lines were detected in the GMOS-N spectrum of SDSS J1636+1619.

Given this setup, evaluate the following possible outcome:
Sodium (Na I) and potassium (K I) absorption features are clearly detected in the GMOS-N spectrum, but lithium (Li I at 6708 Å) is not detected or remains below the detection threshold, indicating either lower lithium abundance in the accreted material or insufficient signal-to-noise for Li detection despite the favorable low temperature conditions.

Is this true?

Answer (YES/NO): NO